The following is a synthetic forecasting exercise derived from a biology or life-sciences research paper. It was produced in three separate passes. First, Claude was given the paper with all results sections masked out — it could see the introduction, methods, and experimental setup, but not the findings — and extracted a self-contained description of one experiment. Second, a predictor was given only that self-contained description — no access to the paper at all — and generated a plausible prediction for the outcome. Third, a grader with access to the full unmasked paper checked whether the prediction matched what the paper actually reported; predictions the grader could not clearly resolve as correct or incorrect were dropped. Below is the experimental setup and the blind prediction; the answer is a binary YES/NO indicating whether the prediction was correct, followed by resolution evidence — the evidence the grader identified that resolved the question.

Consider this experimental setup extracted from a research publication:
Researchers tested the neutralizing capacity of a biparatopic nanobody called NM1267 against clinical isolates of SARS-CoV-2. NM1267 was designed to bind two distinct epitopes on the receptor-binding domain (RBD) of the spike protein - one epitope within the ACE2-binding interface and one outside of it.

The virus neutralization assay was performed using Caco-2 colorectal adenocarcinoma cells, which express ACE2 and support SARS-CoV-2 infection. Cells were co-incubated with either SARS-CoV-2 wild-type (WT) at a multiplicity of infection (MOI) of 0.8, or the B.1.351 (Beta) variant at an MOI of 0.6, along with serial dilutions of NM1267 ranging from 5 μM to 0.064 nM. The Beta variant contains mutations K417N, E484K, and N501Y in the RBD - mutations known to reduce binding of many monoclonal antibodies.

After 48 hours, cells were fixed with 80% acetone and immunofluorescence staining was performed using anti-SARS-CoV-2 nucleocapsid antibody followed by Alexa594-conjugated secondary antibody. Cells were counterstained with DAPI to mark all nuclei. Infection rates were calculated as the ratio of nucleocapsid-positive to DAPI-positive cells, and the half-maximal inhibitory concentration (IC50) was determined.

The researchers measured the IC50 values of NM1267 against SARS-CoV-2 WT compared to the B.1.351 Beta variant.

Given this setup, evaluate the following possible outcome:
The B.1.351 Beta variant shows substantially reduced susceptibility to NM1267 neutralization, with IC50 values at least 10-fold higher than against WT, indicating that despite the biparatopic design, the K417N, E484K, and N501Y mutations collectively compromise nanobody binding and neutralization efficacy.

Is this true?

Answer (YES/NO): NO